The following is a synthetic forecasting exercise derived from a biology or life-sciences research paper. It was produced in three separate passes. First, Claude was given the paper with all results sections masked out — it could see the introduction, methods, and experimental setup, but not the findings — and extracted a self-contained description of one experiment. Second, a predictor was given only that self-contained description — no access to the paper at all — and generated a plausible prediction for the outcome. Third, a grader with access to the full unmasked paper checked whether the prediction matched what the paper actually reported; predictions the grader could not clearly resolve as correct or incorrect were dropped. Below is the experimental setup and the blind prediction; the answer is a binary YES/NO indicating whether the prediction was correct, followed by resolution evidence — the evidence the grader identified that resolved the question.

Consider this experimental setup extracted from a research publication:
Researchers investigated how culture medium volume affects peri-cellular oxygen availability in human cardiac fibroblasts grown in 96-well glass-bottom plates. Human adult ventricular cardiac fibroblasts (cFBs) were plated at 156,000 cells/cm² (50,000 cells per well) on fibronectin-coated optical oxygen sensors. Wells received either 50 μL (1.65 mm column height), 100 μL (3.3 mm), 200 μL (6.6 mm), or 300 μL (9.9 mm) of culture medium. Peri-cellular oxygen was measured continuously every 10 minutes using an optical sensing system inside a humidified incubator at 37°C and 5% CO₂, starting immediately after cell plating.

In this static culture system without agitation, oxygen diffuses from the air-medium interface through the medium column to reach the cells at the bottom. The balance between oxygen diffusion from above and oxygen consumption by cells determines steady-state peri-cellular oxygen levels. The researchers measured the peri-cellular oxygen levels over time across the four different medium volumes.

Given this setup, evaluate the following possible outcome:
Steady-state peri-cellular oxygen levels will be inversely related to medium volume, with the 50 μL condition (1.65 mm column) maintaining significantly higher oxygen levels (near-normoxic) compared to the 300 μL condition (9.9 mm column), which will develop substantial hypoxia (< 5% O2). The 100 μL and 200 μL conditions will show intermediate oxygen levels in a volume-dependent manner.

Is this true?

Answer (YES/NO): NO